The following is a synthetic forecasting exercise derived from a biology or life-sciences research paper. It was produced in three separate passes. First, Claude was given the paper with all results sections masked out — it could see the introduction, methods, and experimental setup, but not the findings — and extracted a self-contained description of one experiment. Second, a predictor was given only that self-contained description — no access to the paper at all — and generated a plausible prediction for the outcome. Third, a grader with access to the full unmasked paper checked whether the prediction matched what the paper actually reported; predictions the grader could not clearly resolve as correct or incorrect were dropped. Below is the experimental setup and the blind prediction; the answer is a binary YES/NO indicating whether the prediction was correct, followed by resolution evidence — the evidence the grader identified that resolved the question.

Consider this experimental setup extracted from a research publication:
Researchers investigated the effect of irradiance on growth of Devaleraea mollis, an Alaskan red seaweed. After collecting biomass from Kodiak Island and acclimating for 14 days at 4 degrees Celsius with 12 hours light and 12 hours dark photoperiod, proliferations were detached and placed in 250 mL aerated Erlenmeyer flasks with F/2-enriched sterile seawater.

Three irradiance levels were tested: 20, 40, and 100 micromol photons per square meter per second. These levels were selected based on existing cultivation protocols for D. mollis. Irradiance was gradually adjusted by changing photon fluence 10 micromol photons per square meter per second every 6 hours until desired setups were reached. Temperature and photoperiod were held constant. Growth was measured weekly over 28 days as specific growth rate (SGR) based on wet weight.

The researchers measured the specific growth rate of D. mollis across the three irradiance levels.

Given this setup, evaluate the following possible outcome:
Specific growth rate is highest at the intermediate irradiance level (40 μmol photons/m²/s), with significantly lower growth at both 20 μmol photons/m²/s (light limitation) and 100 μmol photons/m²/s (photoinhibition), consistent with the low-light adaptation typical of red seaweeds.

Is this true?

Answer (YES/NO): NO